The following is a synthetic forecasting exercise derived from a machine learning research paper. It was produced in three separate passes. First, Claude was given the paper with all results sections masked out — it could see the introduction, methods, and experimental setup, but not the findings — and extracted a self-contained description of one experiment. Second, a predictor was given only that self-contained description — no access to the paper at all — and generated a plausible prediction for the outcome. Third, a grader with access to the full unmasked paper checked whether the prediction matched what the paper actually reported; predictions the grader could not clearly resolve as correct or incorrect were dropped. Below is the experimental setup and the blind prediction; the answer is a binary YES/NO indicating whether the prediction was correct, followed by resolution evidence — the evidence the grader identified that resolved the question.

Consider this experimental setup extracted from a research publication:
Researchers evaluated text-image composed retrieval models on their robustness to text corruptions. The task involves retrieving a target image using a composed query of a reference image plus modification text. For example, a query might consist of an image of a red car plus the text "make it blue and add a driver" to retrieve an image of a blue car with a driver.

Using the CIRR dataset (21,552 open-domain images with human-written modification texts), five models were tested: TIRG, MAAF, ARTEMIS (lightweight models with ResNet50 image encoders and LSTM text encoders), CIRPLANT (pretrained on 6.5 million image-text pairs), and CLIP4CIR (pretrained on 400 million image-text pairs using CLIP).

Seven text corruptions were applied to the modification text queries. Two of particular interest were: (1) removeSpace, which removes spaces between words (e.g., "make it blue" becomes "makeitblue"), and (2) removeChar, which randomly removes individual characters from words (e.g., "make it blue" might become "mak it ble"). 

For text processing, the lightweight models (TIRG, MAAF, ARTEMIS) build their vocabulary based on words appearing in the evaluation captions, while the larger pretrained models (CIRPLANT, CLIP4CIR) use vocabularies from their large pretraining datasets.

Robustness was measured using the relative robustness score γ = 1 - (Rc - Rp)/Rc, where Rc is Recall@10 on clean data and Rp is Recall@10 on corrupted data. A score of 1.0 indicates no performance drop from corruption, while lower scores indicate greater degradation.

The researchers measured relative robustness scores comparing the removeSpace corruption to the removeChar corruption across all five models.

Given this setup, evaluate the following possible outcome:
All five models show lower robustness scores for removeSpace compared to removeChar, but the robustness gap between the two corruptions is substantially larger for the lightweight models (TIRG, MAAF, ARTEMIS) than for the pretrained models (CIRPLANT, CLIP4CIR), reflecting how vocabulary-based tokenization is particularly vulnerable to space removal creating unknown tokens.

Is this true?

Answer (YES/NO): NO